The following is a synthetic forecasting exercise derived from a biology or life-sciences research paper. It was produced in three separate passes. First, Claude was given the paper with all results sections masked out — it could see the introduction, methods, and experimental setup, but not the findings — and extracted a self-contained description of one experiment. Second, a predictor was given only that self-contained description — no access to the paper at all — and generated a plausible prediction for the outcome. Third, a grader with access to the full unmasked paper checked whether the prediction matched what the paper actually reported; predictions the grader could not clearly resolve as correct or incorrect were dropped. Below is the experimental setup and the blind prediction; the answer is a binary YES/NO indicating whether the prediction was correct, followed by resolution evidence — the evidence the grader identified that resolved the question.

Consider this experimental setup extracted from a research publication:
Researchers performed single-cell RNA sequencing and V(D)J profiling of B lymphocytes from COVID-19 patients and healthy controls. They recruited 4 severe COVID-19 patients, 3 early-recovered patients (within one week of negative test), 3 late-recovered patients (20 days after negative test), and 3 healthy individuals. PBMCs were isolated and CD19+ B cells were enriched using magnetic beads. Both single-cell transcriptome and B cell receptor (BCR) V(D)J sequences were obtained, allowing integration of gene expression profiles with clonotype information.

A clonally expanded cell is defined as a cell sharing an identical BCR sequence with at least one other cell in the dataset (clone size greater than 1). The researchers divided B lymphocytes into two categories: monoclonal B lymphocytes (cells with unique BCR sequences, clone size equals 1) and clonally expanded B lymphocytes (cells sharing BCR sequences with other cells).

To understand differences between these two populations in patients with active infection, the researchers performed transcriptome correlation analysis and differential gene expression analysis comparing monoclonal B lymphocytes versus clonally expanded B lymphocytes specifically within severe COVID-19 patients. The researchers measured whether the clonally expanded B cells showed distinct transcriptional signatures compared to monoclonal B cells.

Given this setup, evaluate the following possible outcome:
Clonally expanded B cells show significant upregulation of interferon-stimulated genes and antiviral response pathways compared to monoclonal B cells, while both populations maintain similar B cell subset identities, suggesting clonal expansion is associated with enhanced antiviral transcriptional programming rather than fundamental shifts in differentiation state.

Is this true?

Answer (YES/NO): NO